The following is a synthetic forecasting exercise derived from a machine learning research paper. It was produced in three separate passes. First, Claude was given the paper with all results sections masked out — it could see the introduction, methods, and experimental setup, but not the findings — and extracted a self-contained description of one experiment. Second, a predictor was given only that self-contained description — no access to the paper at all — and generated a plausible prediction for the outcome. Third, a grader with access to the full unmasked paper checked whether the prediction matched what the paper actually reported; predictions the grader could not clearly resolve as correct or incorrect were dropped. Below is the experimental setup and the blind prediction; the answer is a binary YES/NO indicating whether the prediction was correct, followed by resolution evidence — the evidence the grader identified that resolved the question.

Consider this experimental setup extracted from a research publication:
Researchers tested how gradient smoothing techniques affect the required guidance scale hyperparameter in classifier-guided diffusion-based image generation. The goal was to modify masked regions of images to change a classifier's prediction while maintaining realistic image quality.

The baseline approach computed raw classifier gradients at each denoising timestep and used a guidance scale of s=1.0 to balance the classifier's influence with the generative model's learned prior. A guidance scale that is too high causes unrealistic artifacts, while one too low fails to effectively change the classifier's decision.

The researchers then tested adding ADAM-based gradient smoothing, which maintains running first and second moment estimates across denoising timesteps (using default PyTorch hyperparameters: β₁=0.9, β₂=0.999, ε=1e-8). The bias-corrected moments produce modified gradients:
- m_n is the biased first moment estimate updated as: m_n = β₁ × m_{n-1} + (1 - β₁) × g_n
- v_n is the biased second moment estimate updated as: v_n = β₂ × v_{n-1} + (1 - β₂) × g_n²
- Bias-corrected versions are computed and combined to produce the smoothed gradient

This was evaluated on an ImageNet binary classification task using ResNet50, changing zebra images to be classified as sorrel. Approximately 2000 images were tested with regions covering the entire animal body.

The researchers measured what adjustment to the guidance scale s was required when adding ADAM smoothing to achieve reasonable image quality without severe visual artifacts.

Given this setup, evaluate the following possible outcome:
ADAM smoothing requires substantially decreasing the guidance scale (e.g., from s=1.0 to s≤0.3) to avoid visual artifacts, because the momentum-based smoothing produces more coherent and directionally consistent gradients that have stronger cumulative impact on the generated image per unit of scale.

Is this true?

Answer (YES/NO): YES